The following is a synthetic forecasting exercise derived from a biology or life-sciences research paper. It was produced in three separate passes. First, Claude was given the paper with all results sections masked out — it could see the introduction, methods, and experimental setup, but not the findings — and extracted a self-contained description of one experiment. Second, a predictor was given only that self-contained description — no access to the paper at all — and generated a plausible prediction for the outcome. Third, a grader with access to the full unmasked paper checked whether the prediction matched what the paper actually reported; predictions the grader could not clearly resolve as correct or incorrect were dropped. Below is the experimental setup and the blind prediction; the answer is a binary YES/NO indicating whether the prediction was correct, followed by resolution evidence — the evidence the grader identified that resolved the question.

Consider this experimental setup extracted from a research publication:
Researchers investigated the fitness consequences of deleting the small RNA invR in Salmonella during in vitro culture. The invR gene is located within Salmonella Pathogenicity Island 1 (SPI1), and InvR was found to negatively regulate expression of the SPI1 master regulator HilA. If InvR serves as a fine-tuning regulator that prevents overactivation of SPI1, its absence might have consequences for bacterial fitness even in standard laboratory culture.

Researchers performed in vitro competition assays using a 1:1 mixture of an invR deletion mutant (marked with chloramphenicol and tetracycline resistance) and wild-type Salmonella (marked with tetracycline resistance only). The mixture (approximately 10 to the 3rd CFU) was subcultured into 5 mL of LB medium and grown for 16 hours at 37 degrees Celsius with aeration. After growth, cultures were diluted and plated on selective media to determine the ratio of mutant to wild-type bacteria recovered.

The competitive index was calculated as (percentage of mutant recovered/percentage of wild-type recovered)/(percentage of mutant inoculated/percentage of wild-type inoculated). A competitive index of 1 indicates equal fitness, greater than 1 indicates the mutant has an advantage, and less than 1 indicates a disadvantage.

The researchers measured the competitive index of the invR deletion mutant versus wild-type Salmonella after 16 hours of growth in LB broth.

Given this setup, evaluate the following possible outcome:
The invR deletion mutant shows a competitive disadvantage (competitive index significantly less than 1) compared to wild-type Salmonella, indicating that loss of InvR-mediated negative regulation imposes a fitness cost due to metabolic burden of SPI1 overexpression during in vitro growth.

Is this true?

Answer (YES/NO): NO